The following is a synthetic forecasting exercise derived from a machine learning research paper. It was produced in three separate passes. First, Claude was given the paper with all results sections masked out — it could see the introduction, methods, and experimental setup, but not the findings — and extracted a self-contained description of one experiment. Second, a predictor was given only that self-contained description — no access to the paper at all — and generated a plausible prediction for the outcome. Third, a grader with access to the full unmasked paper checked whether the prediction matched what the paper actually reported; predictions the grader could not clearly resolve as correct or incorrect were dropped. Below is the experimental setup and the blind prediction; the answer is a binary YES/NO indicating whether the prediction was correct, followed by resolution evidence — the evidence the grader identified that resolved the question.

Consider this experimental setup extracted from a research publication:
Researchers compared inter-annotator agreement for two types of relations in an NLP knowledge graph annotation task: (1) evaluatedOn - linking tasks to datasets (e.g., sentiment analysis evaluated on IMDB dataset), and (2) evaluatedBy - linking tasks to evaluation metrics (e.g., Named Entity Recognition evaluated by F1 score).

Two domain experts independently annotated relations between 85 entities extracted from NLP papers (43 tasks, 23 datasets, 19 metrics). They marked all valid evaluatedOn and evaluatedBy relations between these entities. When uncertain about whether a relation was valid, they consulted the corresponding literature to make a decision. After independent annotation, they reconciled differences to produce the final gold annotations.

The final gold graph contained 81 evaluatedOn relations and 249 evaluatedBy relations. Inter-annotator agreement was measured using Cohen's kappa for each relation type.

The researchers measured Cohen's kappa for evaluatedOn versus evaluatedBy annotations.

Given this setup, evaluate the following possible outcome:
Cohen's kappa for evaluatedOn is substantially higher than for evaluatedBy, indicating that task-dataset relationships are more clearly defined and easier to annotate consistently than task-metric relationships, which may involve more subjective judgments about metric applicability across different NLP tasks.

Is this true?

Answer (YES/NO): NO